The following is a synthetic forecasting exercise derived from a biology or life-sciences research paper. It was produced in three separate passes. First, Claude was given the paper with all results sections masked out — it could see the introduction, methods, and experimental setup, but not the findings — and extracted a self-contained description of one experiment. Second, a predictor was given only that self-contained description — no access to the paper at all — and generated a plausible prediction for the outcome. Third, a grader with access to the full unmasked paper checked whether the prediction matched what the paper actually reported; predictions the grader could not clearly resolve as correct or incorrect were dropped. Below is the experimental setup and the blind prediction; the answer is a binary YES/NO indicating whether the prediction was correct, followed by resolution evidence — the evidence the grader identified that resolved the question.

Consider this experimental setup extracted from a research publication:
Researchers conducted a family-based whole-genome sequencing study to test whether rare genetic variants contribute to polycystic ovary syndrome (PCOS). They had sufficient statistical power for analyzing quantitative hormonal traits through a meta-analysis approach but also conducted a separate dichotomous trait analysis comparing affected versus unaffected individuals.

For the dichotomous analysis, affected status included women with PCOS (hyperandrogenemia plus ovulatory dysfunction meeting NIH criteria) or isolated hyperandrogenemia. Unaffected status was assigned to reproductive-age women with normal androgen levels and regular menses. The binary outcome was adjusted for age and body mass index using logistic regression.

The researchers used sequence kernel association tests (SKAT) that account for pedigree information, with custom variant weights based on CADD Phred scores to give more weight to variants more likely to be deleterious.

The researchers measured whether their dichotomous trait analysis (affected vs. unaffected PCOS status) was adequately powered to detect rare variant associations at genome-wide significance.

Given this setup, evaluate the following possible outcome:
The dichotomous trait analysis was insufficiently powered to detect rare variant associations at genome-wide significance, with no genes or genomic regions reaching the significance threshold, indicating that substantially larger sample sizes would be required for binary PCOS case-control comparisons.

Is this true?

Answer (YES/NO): YES